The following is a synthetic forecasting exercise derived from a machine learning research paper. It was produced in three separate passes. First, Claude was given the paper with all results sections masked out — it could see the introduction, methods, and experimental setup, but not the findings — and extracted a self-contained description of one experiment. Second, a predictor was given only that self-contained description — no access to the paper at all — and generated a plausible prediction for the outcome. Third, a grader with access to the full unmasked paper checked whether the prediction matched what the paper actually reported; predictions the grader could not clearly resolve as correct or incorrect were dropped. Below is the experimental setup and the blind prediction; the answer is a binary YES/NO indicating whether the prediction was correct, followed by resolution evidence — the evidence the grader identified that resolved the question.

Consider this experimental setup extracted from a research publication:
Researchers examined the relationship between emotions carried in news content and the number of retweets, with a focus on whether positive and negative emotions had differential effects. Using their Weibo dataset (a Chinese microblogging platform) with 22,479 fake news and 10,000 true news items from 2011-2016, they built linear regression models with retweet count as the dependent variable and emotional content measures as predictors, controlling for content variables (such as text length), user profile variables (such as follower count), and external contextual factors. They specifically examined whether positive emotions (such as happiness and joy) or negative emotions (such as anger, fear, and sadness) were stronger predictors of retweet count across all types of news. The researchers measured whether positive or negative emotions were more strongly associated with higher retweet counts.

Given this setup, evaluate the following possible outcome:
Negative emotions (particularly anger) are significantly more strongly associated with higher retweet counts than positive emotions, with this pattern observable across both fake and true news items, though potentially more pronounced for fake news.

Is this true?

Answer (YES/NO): YES